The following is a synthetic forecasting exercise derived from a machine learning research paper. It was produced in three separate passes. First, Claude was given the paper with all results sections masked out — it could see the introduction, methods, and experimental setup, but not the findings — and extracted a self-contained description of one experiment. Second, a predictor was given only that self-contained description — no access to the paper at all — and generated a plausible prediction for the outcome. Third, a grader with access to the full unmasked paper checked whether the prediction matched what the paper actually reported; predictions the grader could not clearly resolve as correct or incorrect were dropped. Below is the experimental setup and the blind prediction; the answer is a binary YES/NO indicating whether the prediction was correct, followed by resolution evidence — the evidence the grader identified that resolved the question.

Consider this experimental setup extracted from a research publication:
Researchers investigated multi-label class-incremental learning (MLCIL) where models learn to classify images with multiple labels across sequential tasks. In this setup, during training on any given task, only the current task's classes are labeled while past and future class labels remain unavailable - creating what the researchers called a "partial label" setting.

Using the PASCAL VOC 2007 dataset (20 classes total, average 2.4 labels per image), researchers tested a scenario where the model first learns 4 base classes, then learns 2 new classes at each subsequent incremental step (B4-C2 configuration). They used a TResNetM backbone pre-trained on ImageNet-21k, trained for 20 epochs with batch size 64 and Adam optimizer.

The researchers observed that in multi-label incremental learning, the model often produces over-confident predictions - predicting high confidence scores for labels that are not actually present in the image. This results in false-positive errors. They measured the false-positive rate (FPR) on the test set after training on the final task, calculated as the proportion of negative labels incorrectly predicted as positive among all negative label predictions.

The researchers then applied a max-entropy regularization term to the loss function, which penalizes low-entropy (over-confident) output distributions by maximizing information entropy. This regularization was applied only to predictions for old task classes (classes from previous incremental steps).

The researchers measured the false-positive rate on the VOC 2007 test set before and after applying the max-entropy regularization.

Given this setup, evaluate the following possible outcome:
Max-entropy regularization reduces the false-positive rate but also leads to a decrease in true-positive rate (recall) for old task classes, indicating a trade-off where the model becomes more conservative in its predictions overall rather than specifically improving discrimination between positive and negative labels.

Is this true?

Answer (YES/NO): NO